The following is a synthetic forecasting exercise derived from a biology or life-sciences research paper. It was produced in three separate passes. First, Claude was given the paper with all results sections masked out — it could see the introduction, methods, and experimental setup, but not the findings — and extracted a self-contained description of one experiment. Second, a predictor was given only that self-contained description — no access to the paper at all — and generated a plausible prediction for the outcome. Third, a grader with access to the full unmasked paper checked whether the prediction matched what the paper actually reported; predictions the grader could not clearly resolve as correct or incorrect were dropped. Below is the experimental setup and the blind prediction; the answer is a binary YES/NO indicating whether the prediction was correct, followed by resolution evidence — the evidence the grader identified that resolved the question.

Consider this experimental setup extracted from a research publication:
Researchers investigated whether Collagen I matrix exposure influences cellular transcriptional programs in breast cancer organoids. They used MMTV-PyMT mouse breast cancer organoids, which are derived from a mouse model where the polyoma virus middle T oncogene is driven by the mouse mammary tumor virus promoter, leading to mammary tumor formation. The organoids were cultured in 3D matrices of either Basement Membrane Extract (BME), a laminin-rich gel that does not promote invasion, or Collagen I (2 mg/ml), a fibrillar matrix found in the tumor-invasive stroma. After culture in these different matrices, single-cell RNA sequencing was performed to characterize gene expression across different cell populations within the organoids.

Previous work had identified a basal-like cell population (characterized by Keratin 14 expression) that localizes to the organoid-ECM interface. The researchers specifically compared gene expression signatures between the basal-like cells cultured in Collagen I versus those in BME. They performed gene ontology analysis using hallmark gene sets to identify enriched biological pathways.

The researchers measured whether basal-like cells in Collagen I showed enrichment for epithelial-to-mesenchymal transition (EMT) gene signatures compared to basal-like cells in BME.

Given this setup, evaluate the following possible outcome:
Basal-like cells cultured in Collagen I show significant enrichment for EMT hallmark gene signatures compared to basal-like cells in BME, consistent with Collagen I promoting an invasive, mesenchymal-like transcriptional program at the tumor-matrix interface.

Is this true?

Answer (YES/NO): YES